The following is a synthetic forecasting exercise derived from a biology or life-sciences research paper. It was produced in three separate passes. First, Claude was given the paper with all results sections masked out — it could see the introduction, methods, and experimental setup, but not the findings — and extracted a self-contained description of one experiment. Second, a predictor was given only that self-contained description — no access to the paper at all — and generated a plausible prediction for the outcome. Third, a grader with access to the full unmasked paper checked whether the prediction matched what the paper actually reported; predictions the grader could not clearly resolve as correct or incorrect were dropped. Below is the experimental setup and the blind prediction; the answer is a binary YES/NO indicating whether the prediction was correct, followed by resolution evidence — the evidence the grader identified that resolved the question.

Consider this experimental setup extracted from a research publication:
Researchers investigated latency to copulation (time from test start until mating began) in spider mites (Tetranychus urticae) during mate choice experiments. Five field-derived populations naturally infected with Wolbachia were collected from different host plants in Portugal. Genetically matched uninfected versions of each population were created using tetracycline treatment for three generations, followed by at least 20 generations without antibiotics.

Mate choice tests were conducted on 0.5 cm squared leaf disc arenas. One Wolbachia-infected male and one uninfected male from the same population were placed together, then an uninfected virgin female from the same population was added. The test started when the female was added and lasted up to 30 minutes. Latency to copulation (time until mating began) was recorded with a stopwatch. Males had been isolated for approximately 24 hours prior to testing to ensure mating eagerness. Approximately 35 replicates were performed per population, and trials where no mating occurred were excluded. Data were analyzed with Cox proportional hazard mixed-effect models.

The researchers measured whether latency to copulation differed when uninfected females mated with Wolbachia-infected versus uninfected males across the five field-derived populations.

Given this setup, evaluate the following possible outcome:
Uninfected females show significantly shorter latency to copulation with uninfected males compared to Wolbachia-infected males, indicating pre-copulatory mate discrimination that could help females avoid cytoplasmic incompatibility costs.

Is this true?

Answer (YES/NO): NO